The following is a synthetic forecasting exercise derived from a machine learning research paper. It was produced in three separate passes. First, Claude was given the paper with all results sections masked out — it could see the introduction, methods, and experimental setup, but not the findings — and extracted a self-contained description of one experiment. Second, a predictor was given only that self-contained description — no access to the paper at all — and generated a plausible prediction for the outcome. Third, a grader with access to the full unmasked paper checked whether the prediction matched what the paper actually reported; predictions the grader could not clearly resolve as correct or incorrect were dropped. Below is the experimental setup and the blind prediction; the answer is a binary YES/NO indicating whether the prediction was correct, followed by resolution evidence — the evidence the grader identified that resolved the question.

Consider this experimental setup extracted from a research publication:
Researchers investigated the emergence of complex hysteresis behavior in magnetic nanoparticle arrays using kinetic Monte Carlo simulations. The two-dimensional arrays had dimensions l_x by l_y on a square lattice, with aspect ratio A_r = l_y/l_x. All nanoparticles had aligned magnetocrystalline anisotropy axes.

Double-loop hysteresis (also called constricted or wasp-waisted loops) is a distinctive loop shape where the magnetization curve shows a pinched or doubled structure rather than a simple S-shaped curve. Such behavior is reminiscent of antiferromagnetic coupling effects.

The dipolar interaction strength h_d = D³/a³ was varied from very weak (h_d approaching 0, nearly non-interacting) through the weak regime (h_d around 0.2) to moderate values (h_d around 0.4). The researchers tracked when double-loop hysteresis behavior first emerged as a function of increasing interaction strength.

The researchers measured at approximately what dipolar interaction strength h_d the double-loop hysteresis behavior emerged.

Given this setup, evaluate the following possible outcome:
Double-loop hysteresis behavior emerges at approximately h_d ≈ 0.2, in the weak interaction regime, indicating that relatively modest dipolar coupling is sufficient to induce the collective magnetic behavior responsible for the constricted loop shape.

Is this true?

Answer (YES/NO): NO